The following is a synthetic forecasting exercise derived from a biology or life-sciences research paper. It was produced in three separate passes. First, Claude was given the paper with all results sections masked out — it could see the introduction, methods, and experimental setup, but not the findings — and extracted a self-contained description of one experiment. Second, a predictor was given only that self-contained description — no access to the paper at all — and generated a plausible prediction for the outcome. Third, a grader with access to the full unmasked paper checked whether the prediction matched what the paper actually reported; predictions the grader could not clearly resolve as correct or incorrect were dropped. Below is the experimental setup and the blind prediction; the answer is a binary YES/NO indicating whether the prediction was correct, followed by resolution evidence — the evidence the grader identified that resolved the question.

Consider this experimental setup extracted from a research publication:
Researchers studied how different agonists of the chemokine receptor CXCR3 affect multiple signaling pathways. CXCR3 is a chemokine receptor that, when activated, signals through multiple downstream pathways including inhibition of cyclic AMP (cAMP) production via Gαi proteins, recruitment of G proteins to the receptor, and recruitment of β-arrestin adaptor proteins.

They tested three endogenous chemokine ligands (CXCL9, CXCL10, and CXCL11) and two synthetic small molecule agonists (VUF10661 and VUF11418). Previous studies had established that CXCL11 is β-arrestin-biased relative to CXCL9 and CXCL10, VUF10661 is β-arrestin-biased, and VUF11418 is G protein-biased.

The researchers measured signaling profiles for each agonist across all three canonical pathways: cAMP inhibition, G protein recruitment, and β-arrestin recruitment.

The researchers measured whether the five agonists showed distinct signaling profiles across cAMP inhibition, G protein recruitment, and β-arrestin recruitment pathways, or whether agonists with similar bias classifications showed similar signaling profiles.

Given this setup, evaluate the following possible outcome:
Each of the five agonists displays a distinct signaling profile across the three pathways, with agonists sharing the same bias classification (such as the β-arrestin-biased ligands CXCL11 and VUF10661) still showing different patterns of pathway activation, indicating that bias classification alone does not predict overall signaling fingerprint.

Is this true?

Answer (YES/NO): NO